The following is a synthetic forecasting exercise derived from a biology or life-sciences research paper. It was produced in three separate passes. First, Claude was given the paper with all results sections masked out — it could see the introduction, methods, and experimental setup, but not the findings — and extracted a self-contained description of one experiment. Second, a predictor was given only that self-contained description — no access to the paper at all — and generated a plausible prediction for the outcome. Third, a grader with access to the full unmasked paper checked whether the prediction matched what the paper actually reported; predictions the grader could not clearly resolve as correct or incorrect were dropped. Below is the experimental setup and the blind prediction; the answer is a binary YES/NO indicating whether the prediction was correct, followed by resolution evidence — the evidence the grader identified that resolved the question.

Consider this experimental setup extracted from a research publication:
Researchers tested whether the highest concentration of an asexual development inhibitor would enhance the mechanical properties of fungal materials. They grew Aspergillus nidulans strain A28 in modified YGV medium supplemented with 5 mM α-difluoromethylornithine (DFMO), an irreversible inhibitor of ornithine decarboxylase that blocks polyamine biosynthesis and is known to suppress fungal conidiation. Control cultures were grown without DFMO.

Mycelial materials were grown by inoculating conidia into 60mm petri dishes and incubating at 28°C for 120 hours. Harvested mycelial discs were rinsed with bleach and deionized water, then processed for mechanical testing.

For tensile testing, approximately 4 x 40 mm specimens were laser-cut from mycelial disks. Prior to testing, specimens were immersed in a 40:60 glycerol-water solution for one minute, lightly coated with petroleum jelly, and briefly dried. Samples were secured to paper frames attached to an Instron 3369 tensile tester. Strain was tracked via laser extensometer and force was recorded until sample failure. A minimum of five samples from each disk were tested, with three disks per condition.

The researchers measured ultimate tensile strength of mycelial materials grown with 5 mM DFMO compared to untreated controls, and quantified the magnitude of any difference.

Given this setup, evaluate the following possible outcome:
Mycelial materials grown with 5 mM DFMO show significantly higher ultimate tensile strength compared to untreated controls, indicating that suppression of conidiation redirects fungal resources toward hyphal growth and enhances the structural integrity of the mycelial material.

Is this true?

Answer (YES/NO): YES